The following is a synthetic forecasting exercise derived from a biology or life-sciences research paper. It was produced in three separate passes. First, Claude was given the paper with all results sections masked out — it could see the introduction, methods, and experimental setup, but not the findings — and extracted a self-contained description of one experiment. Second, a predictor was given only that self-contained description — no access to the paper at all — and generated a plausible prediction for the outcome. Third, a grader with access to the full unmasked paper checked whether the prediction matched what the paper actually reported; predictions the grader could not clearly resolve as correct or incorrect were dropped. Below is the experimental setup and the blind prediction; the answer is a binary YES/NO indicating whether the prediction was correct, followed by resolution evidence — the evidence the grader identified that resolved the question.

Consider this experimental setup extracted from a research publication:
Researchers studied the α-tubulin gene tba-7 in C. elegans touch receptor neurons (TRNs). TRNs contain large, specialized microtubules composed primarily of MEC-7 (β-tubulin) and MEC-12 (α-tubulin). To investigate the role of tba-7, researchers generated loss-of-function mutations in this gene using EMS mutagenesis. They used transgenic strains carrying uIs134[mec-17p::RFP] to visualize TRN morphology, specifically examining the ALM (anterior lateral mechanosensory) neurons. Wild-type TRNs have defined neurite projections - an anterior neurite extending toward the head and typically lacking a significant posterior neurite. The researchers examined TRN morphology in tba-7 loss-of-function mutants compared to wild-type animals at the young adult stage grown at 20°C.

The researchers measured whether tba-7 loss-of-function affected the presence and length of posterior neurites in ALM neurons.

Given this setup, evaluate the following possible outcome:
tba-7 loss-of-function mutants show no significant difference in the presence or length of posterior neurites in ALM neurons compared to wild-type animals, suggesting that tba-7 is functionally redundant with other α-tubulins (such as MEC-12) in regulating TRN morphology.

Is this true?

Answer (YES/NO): NO